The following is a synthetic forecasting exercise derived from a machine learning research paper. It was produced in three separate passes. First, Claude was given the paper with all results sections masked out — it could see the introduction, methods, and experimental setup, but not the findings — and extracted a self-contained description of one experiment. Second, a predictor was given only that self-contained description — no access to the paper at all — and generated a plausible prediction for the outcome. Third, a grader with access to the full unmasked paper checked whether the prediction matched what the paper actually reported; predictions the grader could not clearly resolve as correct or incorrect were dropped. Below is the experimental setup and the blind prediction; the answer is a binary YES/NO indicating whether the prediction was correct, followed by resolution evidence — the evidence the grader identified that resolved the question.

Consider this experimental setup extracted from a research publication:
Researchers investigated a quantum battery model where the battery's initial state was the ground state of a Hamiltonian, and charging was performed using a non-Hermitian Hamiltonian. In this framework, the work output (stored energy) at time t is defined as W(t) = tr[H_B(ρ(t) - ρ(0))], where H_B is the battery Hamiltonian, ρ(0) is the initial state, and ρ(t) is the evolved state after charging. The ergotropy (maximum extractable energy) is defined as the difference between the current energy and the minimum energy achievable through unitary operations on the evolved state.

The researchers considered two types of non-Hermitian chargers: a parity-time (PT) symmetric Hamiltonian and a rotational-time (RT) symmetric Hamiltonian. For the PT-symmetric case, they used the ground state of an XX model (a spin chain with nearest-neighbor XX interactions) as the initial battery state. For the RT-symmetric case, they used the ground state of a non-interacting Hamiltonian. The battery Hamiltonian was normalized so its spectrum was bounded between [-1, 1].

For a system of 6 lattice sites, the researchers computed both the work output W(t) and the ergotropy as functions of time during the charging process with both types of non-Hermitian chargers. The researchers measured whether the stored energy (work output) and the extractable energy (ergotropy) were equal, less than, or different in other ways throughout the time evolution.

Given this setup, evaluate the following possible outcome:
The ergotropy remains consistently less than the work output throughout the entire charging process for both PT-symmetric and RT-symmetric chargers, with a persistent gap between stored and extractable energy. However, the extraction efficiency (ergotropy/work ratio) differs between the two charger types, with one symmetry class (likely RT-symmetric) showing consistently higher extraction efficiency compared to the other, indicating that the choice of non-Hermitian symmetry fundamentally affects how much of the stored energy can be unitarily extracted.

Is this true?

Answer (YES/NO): NO